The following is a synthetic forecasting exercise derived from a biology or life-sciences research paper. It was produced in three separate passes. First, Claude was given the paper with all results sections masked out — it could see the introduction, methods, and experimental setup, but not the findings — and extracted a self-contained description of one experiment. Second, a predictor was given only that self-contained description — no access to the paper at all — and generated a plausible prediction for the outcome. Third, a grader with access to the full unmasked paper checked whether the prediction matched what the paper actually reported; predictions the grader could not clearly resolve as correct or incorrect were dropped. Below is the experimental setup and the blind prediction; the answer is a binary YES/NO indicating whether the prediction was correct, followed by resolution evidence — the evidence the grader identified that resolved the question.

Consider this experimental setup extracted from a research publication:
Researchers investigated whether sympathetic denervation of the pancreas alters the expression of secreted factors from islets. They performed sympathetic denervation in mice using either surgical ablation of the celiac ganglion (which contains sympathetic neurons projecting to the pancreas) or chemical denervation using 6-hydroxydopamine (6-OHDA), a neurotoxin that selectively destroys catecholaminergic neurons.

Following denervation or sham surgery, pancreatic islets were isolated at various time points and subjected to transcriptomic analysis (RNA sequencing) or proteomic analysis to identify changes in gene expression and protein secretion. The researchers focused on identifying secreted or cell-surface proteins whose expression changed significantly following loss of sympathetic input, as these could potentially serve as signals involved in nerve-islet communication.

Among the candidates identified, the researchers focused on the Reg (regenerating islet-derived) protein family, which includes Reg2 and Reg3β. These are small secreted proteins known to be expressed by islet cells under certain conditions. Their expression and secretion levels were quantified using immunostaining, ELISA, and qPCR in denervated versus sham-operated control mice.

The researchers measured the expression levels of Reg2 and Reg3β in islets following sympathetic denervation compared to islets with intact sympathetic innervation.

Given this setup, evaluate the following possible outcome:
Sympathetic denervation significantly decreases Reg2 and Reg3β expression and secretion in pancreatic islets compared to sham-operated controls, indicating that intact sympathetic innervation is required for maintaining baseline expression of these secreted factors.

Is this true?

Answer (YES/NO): NO